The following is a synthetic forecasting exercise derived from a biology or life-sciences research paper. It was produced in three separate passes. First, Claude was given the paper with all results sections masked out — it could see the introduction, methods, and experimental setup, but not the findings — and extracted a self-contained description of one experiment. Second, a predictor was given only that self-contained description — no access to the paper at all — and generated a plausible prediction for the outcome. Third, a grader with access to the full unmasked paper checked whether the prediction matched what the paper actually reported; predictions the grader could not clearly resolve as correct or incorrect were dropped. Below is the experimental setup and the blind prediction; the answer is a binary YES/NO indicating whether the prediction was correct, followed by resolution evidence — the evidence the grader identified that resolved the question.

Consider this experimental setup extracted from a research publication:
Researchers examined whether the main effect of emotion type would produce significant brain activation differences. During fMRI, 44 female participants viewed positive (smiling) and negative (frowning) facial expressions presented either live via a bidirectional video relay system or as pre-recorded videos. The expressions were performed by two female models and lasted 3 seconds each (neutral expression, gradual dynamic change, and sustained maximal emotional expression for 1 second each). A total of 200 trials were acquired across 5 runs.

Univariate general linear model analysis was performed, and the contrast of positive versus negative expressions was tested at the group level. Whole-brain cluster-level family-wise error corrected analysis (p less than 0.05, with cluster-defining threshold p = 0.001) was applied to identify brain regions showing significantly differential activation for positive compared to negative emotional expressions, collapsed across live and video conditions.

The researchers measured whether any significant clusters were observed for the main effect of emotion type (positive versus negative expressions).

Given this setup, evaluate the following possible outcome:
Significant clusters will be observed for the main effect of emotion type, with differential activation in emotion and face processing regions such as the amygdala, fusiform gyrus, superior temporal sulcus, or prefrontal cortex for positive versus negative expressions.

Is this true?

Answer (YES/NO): NO